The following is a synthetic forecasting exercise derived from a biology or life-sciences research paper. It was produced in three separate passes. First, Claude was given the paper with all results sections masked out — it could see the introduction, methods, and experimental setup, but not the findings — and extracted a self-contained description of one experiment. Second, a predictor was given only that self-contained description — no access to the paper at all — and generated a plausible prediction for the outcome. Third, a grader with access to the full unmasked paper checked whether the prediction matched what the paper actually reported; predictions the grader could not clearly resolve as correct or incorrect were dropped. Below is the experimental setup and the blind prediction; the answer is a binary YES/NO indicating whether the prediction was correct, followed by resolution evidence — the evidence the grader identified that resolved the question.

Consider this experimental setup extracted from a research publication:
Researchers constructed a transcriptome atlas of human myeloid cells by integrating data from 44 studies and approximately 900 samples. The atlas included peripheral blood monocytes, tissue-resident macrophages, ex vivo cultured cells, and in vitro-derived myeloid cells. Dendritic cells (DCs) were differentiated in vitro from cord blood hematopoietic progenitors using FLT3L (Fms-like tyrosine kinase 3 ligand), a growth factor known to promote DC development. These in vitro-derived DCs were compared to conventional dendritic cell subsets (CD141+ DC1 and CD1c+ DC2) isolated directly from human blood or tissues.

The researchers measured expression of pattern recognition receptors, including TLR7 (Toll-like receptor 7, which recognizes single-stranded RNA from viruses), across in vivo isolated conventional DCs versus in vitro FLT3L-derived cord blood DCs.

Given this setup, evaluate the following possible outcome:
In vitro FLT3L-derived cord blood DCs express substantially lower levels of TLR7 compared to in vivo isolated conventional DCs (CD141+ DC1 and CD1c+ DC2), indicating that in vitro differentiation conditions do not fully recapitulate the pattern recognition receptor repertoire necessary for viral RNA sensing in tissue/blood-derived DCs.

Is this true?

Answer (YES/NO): YES